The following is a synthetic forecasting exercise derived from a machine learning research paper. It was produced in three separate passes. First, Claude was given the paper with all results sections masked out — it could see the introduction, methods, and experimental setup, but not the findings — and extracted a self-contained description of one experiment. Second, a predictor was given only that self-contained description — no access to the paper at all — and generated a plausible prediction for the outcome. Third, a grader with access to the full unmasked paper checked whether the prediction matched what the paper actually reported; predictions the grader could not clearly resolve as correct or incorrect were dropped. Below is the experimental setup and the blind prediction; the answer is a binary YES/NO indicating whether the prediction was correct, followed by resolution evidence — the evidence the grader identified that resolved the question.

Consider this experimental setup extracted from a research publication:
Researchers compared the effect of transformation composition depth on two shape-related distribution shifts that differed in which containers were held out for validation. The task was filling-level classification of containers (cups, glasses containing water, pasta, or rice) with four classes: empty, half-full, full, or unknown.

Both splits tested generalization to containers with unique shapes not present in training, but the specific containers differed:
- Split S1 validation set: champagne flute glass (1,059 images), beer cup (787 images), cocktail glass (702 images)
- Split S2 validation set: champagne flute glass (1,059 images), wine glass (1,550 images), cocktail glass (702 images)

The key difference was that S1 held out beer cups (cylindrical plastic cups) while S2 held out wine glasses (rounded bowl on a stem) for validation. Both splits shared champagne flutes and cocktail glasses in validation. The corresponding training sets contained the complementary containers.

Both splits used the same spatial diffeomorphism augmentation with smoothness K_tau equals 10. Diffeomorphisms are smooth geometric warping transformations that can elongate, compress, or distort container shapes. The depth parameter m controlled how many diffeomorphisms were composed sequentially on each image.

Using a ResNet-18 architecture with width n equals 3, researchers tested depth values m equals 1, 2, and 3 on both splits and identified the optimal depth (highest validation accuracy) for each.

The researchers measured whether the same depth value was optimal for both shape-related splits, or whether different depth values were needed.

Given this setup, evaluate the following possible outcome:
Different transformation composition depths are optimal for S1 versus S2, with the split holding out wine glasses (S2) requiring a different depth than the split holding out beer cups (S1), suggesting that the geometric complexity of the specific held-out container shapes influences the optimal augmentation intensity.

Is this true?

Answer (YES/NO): YES